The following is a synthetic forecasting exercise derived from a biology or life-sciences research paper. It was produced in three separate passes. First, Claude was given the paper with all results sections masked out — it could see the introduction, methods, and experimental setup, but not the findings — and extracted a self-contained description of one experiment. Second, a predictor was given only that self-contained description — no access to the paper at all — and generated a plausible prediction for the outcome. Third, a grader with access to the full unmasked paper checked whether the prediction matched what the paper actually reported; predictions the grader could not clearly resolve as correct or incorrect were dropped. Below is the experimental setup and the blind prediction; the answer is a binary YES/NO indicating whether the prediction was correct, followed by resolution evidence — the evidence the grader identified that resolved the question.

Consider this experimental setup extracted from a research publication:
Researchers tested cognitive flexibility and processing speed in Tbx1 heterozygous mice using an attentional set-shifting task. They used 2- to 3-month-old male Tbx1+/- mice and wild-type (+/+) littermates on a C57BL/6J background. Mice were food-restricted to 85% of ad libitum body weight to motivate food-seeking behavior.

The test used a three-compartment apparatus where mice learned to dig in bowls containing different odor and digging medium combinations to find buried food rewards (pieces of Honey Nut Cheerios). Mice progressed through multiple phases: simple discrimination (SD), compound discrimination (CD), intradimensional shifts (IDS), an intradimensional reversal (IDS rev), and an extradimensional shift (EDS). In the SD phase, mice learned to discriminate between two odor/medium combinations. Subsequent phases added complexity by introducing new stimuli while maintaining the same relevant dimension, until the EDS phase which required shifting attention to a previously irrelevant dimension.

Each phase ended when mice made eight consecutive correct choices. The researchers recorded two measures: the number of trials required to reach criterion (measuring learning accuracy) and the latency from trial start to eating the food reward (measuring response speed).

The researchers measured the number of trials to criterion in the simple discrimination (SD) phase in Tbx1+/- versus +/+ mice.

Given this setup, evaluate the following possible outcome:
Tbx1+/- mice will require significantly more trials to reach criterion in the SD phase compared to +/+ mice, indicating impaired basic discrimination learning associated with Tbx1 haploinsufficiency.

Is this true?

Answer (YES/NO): NO